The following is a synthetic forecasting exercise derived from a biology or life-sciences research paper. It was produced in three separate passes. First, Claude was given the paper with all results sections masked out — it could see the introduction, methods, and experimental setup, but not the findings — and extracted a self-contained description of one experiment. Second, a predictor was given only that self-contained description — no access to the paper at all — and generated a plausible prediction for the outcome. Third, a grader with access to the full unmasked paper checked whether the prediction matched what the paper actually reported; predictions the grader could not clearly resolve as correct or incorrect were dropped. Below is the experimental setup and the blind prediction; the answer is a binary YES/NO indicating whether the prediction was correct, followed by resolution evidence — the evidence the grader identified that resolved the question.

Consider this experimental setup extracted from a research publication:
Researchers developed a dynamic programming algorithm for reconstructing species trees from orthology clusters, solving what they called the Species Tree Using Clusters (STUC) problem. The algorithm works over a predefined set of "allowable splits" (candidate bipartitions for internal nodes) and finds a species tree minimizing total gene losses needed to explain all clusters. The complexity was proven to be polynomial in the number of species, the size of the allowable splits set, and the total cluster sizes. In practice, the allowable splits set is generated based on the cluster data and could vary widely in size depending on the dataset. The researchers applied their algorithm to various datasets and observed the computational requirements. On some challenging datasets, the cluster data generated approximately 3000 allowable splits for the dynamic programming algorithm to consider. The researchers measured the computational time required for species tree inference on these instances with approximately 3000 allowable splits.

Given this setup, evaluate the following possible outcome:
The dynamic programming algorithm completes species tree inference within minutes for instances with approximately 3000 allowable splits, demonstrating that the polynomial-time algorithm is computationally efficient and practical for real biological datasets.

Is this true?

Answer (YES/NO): NO